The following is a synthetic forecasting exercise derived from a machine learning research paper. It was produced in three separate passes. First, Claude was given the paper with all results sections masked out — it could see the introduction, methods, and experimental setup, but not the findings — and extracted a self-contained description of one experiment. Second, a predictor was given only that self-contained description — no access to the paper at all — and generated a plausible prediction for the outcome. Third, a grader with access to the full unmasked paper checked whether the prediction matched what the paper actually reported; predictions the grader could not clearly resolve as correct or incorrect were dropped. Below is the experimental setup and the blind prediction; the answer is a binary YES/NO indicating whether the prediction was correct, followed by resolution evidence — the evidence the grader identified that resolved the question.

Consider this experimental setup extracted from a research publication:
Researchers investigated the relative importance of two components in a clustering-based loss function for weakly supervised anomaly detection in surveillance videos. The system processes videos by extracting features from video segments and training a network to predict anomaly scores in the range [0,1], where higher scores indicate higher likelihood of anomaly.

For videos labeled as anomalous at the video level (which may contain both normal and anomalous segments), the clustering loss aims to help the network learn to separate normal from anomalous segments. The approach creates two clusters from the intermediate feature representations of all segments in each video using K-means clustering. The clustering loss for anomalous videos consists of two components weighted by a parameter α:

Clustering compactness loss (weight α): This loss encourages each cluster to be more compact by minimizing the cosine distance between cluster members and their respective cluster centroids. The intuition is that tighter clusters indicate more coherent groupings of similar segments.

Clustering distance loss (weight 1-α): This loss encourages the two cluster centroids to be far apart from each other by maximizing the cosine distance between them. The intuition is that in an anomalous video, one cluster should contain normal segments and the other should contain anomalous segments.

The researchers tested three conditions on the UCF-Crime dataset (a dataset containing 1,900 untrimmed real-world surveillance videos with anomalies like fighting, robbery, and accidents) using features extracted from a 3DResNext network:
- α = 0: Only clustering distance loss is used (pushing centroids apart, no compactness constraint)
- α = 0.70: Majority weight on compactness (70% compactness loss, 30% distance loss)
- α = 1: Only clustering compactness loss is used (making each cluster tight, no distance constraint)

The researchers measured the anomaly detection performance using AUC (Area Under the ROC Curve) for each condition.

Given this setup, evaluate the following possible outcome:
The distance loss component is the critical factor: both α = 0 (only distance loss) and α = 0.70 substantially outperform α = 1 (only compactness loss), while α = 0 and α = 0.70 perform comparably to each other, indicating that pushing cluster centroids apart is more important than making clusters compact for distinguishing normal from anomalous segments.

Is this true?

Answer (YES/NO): NO